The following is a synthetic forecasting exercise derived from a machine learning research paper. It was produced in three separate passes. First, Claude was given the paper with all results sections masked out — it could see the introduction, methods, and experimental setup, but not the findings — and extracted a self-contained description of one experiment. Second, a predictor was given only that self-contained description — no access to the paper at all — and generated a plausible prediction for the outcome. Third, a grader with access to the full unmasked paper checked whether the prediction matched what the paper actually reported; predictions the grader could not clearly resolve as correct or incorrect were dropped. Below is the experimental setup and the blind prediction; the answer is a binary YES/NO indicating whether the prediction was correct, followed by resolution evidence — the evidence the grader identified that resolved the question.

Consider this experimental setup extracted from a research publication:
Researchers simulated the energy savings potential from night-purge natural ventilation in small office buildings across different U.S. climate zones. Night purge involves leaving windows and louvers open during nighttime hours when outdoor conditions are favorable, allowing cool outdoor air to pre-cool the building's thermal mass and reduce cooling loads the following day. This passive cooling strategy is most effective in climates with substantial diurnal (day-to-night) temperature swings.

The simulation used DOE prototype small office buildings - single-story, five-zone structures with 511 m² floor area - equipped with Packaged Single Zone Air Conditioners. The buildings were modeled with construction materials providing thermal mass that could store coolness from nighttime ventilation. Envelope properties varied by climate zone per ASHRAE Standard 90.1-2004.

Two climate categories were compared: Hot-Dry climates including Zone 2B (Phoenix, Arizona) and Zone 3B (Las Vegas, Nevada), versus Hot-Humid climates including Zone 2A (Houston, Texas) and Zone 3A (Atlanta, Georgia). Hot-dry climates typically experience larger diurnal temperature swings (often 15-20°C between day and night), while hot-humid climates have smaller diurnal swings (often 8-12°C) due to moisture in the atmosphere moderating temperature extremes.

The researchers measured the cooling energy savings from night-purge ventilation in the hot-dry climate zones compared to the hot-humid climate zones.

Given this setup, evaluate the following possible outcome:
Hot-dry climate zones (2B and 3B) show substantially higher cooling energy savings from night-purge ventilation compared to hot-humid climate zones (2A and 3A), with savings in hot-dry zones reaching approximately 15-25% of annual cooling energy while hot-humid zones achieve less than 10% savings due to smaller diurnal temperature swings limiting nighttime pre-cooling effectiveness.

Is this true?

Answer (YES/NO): NO